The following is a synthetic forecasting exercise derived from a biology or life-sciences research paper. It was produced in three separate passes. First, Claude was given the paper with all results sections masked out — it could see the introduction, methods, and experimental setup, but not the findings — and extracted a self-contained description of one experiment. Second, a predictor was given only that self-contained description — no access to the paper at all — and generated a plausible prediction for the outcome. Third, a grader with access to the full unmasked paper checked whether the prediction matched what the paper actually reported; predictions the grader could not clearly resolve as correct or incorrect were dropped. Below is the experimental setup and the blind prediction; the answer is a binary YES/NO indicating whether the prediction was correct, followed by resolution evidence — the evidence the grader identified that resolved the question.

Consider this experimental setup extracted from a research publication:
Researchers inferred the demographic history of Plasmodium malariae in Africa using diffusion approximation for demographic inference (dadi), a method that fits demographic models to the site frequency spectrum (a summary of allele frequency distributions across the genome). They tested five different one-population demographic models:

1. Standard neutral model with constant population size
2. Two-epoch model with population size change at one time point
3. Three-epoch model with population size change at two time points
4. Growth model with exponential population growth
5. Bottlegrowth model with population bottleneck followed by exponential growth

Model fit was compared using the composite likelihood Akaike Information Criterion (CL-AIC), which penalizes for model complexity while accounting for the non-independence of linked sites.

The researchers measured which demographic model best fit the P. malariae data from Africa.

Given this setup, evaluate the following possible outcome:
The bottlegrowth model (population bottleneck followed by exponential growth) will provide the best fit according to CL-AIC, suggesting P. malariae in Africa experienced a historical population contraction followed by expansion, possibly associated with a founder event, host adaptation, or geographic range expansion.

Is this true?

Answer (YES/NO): NO